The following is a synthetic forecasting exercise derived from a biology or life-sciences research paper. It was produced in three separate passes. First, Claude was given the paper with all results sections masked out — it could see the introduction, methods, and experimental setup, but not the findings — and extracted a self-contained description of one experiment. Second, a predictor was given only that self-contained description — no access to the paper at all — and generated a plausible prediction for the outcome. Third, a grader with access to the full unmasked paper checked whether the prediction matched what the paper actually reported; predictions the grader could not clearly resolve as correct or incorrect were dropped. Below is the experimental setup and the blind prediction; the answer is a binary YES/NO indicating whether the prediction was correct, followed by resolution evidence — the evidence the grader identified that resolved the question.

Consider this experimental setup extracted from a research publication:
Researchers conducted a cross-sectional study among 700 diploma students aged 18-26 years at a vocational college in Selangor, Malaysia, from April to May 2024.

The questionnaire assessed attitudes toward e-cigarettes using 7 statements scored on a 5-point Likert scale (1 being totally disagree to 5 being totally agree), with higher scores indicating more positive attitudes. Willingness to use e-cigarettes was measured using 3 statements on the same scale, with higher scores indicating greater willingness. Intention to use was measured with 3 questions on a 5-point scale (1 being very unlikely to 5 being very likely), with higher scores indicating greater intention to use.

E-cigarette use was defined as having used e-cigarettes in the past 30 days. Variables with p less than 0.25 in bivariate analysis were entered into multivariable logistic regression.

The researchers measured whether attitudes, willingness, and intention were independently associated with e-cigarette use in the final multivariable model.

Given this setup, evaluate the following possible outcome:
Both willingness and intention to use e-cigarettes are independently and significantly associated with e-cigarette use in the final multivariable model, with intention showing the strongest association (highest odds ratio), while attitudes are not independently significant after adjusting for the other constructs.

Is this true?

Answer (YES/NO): NO